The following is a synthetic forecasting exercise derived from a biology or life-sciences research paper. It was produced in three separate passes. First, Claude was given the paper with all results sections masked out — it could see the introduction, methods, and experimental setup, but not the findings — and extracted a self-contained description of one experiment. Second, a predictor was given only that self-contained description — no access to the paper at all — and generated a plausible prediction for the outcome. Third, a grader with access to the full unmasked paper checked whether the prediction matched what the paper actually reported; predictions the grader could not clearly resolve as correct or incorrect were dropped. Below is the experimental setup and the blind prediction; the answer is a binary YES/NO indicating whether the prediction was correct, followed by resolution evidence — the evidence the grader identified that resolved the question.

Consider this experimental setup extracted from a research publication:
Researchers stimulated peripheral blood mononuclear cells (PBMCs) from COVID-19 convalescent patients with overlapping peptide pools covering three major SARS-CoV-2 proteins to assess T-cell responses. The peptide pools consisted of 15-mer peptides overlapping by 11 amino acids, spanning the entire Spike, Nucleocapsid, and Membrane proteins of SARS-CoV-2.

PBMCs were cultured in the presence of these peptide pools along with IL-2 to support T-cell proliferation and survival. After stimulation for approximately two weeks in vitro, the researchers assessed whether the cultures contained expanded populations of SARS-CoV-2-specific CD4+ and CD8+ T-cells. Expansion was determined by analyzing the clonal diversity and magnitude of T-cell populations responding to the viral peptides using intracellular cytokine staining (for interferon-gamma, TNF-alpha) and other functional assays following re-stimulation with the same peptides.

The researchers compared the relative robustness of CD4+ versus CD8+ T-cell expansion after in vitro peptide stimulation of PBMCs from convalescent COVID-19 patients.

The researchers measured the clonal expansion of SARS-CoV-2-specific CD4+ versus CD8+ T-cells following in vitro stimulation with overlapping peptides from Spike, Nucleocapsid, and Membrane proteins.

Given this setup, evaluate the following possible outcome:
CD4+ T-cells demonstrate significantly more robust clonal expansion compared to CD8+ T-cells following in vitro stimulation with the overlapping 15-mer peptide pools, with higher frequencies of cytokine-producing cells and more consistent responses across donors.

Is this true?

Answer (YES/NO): YES